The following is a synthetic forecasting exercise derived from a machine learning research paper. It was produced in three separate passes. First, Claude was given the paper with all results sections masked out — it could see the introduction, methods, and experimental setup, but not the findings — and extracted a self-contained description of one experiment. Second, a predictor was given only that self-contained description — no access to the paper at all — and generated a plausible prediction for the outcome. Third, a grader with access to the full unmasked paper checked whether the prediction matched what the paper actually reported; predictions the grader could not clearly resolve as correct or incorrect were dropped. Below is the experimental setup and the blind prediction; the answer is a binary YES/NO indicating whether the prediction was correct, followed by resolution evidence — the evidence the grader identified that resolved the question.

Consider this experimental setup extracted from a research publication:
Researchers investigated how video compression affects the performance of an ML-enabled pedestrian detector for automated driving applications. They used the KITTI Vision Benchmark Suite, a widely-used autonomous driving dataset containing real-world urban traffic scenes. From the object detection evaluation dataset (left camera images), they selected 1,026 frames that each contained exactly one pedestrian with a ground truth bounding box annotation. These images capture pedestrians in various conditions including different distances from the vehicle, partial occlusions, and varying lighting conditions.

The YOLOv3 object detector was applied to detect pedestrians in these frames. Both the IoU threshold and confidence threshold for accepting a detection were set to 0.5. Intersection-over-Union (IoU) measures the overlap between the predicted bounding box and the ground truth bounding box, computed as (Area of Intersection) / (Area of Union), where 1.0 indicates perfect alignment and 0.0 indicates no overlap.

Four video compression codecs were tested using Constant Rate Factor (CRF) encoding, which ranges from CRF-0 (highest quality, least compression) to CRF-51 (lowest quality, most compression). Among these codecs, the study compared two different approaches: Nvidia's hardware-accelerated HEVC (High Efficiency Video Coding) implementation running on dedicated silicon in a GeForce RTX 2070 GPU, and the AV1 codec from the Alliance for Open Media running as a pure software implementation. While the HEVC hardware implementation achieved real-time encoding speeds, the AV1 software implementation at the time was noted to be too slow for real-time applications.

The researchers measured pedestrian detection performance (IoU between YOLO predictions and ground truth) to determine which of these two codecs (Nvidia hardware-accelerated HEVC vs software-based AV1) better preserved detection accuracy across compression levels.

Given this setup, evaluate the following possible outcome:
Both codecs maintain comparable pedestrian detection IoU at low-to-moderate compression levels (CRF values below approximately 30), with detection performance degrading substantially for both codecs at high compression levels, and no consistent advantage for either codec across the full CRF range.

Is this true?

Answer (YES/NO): NO